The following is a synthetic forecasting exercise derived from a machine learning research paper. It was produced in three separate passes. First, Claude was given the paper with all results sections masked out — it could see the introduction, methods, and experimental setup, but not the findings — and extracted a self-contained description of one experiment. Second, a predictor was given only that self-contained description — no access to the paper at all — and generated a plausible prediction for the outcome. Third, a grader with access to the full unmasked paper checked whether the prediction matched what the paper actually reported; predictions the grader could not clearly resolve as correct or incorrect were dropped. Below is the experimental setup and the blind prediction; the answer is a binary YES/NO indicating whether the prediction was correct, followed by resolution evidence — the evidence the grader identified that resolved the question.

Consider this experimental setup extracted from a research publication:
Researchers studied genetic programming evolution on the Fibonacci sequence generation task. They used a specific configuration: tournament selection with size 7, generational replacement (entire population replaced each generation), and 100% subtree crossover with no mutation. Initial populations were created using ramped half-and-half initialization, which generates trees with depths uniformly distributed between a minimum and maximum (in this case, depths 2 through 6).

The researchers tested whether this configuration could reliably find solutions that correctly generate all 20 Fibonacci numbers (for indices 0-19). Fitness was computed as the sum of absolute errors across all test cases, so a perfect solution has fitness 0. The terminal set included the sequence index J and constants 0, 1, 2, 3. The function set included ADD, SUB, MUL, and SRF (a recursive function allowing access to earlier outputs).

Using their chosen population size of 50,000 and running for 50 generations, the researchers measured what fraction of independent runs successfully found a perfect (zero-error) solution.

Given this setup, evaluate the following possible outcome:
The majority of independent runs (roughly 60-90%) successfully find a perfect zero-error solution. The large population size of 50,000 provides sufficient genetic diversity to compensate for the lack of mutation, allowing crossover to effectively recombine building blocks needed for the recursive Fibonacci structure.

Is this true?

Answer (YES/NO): NO